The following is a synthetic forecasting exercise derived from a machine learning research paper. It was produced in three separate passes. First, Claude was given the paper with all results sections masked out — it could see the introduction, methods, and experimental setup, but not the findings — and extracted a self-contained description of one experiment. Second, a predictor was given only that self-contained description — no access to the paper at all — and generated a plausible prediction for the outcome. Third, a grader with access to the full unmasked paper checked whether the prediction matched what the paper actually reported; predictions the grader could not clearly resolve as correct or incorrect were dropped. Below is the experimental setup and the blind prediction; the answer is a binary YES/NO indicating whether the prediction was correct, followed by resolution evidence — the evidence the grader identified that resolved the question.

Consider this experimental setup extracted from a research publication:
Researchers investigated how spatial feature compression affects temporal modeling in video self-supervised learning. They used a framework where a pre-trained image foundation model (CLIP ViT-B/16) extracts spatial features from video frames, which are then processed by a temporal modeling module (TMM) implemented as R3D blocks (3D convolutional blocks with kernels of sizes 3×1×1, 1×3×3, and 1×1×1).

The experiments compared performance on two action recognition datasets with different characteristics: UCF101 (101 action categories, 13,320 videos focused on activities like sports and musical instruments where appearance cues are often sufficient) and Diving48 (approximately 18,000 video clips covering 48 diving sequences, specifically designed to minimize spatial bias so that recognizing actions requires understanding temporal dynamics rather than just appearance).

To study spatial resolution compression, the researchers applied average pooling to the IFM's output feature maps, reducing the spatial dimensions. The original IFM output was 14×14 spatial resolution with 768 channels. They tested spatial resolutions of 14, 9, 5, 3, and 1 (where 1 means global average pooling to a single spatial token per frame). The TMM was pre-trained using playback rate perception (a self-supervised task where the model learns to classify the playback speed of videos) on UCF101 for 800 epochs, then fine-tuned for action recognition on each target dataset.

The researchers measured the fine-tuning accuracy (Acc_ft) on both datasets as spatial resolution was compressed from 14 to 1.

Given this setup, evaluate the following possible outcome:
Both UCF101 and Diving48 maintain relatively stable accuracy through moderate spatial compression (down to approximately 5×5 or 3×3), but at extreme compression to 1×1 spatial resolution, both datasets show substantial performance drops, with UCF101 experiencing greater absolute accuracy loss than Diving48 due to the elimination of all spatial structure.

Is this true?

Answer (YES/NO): NO